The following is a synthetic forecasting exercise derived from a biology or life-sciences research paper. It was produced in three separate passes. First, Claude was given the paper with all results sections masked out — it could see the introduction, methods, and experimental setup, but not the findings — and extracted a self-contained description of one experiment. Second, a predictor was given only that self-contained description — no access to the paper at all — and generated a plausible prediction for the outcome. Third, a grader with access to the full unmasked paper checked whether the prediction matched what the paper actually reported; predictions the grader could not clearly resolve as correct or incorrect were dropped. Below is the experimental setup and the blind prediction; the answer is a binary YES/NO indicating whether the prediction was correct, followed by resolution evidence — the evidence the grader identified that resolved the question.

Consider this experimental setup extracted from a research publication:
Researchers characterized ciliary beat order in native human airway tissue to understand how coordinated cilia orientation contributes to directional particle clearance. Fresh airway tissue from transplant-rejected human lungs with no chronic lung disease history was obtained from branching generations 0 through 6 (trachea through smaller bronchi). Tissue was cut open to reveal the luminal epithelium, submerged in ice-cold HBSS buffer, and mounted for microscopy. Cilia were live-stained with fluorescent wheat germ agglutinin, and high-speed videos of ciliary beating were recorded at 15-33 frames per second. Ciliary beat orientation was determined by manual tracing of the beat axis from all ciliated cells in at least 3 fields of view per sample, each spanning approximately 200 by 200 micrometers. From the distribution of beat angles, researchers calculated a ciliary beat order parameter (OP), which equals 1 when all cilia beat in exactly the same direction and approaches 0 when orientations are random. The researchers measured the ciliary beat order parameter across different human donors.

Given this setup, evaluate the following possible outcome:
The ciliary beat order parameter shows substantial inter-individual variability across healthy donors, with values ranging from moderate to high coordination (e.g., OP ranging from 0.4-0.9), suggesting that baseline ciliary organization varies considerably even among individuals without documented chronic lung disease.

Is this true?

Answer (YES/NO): NO